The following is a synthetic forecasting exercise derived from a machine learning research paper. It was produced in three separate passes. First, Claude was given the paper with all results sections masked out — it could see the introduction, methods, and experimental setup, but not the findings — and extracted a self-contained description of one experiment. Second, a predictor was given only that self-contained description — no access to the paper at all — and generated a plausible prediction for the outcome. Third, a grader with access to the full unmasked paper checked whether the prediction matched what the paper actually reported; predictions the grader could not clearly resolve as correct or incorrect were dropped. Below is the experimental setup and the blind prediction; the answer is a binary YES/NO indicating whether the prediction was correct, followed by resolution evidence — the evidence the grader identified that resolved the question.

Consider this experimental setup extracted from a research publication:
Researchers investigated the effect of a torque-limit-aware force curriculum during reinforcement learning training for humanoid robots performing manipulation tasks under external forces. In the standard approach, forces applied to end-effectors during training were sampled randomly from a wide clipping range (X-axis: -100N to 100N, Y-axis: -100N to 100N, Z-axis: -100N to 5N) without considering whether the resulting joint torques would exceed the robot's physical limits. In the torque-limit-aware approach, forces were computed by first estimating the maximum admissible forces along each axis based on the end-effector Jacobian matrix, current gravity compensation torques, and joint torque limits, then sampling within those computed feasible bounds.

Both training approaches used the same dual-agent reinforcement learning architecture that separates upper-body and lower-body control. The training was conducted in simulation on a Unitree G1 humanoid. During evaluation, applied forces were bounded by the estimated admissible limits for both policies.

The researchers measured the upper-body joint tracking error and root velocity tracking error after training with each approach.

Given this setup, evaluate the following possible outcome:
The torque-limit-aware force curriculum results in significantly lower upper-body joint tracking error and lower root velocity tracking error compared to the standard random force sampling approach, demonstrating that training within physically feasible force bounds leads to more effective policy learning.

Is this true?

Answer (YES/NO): NO